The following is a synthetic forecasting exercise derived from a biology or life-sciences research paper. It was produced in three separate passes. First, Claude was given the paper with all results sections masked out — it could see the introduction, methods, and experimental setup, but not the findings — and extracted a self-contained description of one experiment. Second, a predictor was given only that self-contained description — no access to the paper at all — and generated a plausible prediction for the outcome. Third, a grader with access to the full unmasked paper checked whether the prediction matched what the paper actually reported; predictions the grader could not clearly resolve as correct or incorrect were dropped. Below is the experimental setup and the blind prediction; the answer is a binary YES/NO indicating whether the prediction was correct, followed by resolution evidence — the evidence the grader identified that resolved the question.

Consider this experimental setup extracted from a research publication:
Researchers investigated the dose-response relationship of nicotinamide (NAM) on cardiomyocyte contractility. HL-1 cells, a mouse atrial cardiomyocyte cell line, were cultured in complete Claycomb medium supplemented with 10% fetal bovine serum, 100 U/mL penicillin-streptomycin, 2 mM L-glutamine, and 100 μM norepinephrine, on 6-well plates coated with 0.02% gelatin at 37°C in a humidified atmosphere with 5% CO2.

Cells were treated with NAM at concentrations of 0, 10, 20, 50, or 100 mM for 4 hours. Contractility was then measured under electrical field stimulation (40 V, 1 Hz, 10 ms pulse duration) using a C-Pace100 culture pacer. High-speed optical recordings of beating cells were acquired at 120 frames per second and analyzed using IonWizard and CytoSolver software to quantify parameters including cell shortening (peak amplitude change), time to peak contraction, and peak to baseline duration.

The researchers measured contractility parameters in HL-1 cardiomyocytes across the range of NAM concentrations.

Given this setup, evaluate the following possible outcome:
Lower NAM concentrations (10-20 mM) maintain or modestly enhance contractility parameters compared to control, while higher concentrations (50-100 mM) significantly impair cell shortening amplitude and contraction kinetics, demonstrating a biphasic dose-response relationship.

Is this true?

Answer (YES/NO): NO